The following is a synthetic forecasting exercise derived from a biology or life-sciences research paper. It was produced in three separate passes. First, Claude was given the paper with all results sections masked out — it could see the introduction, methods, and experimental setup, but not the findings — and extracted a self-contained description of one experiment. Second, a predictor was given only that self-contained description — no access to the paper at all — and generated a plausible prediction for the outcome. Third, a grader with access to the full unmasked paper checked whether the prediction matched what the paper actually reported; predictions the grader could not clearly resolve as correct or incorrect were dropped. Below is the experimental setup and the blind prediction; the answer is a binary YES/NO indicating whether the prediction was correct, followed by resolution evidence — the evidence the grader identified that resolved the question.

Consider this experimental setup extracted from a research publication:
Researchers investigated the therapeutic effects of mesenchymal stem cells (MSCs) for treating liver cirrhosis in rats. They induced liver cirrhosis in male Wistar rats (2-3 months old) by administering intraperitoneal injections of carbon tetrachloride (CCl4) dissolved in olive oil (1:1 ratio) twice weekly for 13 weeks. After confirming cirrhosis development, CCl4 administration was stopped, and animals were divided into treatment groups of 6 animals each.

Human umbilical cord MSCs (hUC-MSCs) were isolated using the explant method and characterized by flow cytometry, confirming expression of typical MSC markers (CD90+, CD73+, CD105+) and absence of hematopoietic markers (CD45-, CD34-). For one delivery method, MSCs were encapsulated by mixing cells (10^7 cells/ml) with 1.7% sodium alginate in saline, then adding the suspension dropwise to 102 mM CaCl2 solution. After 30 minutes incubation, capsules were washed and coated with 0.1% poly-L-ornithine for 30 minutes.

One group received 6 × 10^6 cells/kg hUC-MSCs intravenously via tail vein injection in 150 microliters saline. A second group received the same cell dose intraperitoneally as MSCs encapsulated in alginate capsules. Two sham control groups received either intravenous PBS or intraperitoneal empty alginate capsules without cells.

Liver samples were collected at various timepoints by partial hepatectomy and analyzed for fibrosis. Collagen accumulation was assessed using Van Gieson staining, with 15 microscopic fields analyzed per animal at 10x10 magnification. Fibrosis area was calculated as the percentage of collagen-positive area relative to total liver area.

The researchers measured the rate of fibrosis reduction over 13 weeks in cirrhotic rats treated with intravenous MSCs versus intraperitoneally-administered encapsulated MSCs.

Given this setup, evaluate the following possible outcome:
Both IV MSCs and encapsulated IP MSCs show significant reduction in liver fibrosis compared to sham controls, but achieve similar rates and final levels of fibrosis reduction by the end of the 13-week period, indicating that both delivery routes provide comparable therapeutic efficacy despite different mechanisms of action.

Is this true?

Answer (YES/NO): NO